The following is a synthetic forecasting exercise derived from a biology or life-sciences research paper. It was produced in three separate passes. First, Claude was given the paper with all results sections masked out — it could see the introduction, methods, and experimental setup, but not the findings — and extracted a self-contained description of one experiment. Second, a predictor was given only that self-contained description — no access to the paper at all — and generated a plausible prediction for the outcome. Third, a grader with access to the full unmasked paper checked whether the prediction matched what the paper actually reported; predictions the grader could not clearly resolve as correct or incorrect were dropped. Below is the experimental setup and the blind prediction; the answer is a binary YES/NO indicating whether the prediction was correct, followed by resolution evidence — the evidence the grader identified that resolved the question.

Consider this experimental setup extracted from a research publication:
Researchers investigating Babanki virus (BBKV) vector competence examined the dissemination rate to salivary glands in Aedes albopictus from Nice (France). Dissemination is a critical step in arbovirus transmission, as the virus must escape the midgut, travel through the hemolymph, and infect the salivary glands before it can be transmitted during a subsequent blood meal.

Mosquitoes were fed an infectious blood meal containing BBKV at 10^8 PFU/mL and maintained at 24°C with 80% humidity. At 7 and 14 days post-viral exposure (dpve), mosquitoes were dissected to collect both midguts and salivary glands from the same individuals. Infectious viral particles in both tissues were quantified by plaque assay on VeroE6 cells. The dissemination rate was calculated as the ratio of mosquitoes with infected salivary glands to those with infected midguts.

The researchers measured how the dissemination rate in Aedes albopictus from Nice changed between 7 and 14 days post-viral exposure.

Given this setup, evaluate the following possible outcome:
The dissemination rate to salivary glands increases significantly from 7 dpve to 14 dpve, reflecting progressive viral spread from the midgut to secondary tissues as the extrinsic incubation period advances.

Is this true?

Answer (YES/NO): YES